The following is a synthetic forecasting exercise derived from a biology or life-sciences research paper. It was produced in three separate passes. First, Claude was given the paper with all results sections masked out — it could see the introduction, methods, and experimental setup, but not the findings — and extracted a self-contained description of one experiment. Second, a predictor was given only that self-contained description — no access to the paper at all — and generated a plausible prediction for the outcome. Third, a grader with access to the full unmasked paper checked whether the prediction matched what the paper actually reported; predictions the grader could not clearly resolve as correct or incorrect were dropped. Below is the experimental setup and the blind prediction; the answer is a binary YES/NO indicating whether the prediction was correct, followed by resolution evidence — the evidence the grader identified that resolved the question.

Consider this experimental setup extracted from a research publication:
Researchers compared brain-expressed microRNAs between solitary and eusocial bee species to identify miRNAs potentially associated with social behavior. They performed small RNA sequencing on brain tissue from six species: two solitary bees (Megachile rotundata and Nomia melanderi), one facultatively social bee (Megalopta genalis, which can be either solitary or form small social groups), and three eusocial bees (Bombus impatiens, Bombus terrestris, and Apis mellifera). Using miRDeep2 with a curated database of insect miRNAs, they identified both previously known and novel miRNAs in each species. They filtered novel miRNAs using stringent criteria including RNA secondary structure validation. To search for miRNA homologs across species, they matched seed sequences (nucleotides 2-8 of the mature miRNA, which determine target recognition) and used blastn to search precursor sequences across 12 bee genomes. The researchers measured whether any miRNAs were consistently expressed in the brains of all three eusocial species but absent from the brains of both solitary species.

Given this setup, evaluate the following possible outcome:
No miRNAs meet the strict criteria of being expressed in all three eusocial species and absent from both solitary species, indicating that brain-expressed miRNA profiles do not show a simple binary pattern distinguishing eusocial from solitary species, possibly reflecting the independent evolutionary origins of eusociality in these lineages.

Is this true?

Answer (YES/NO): NO